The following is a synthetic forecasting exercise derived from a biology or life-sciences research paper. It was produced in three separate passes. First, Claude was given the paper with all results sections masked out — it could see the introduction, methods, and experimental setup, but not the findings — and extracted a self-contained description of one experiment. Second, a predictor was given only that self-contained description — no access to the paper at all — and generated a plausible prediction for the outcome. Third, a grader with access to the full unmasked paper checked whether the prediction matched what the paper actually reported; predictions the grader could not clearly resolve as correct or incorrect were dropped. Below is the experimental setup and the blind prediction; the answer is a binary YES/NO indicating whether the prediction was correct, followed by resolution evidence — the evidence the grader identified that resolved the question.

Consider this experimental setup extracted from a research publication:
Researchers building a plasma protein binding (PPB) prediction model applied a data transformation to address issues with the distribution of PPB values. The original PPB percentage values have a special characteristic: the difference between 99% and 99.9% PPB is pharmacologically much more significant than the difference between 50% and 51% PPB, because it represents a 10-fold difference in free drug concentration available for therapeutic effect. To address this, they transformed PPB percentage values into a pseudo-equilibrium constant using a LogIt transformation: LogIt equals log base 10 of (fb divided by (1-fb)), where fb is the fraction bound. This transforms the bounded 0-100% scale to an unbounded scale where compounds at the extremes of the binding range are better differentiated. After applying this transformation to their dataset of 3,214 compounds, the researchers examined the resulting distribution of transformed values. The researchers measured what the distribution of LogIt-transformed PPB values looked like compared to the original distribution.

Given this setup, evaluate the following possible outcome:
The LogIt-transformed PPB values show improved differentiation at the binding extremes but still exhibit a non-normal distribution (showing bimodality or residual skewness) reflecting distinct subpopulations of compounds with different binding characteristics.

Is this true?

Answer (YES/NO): NO